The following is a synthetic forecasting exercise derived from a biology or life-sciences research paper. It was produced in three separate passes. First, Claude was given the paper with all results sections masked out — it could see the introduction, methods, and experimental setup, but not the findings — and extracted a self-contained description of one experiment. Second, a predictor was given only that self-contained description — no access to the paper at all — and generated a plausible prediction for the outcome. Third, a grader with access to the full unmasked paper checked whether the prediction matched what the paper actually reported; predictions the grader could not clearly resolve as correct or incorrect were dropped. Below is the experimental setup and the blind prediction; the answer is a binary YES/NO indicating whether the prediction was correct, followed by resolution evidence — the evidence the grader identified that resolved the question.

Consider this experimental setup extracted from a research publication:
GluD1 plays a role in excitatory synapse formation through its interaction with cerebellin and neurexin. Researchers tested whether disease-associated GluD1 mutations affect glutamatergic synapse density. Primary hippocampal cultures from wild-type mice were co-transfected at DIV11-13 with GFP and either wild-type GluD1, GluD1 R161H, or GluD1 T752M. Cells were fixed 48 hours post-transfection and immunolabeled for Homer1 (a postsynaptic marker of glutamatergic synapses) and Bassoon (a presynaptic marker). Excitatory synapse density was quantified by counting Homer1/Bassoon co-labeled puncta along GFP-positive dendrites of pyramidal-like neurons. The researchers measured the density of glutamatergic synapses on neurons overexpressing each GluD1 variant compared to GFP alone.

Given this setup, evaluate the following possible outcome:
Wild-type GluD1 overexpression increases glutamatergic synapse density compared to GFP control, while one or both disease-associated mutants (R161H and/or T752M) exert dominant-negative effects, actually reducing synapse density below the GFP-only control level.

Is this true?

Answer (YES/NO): NO